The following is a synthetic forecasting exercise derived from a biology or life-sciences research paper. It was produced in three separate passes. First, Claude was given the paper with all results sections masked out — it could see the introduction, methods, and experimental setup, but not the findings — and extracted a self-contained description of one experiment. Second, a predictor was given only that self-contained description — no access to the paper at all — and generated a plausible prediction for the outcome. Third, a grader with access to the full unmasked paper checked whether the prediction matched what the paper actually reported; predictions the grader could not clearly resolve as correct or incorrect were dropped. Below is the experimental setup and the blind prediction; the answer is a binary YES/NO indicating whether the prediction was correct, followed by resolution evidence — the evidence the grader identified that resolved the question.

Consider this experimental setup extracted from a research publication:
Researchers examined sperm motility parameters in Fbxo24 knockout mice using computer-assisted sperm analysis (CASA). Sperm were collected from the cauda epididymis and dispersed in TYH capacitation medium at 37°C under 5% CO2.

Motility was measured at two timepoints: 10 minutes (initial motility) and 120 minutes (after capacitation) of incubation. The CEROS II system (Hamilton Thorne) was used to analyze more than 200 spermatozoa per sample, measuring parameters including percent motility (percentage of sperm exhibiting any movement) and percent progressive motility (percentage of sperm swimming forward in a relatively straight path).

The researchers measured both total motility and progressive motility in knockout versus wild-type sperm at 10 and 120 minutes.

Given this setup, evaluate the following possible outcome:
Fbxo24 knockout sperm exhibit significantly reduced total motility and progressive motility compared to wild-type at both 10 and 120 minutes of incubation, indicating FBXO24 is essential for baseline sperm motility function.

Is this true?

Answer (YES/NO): YES